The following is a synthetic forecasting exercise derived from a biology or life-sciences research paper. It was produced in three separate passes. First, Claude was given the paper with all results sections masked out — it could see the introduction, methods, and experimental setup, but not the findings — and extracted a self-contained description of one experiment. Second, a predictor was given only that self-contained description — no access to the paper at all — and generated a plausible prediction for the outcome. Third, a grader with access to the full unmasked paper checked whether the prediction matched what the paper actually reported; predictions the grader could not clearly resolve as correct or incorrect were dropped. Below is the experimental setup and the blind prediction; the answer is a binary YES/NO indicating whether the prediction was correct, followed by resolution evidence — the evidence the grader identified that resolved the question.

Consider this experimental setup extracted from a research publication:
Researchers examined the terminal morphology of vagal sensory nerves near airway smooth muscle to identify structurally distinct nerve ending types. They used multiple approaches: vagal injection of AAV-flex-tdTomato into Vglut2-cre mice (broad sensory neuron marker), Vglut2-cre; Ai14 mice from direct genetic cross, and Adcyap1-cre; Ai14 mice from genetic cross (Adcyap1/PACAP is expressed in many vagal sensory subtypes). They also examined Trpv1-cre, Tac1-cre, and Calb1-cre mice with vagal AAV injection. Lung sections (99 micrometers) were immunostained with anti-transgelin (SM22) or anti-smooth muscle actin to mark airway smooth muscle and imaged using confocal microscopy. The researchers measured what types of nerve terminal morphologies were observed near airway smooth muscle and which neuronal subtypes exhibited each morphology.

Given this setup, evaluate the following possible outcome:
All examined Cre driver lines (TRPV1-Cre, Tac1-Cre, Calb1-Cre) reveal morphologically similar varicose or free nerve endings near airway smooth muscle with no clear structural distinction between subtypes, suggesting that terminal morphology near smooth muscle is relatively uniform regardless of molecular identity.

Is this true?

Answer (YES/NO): NO